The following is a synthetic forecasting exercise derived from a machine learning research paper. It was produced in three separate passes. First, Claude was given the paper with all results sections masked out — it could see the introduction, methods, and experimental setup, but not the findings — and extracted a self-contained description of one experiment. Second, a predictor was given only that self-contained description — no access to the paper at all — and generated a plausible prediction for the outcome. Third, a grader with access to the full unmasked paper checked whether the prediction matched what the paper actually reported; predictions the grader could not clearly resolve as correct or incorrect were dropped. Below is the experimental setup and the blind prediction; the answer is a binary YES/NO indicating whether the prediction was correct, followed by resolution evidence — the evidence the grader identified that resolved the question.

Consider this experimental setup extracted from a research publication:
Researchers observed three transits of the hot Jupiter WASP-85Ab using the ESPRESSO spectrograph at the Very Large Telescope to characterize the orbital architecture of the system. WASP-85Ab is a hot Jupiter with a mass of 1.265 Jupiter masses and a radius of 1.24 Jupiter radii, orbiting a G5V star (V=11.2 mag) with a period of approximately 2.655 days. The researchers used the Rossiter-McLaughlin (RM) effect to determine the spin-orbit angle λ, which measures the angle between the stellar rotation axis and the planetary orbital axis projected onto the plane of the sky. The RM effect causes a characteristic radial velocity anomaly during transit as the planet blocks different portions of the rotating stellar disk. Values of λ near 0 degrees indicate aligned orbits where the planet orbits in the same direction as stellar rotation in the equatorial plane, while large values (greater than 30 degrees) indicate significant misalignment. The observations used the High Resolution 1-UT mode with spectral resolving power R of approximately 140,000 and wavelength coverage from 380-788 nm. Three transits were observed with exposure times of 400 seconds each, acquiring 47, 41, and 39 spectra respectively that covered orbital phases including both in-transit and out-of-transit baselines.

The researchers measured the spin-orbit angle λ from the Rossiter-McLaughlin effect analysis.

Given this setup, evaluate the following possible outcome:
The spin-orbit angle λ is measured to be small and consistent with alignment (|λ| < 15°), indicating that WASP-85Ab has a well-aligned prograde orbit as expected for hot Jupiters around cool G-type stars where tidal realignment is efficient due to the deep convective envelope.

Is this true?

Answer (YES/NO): NO